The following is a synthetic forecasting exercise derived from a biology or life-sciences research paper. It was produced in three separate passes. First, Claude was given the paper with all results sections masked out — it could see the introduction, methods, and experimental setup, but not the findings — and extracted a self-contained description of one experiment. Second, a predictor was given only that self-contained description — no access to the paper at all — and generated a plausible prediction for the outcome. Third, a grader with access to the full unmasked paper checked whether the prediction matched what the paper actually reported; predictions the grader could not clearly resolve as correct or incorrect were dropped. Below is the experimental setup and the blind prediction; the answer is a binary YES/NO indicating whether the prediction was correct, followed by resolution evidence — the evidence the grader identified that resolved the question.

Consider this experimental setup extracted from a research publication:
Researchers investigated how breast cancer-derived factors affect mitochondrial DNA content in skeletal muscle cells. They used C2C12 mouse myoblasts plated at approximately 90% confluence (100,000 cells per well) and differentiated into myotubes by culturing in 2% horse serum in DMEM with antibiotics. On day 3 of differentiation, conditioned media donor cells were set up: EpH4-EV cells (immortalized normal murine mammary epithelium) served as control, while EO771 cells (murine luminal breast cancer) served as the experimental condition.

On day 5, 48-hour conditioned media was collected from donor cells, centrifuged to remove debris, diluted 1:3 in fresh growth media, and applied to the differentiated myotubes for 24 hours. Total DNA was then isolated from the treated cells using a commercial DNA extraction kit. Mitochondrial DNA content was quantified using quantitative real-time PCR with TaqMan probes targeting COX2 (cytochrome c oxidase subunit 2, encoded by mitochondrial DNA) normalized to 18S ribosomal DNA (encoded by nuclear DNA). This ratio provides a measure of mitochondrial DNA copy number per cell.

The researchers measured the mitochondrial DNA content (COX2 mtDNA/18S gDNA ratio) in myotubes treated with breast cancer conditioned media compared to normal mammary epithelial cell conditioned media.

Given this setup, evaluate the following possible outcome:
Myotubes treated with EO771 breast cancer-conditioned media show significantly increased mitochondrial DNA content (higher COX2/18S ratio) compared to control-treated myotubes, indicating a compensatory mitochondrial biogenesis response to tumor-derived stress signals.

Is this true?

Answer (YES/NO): NO